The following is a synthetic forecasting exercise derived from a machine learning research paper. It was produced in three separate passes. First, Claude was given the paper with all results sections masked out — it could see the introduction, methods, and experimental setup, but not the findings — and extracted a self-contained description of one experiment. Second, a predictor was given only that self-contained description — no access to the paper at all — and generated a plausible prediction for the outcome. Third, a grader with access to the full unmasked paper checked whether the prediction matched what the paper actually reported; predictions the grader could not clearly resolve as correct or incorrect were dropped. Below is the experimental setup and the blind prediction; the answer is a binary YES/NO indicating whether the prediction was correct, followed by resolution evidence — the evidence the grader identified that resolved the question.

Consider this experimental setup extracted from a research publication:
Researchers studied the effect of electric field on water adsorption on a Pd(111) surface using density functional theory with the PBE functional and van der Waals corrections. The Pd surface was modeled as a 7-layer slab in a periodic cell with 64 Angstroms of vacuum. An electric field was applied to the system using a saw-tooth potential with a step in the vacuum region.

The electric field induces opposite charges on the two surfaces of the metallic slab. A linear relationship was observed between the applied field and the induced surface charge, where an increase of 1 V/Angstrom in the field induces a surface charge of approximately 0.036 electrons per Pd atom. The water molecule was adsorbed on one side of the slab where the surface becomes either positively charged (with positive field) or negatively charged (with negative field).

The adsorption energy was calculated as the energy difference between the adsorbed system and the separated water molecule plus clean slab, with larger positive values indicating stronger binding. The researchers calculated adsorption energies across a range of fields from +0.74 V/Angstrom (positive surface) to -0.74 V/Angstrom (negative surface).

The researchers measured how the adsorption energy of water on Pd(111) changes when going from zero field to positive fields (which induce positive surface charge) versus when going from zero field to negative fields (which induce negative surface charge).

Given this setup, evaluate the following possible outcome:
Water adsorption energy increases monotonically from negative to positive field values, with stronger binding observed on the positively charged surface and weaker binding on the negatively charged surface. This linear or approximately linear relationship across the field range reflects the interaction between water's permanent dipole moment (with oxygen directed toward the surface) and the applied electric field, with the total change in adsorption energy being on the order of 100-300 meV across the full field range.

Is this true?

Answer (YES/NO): NO